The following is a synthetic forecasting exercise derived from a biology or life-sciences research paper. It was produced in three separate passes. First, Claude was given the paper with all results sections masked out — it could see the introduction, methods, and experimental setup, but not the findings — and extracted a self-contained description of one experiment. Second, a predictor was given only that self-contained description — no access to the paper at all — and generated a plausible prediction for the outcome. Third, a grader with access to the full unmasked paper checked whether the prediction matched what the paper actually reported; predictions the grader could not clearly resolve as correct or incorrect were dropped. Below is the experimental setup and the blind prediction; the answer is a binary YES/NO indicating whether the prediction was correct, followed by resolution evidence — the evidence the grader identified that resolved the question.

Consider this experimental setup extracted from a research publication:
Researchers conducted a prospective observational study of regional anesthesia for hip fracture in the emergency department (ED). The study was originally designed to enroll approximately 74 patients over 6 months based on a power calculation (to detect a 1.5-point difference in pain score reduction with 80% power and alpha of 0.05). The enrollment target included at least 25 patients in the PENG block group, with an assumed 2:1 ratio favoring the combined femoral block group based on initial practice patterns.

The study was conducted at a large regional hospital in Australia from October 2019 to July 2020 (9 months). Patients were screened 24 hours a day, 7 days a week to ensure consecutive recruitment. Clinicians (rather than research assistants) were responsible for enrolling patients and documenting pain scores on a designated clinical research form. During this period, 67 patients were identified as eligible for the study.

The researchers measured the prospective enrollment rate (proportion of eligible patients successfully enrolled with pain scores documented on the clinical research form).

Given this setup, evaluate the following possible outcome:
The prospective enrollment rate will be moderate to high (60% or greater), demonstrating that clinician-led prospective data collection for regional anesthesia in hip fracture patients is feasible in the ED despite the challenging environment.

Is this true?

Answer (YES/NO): YES